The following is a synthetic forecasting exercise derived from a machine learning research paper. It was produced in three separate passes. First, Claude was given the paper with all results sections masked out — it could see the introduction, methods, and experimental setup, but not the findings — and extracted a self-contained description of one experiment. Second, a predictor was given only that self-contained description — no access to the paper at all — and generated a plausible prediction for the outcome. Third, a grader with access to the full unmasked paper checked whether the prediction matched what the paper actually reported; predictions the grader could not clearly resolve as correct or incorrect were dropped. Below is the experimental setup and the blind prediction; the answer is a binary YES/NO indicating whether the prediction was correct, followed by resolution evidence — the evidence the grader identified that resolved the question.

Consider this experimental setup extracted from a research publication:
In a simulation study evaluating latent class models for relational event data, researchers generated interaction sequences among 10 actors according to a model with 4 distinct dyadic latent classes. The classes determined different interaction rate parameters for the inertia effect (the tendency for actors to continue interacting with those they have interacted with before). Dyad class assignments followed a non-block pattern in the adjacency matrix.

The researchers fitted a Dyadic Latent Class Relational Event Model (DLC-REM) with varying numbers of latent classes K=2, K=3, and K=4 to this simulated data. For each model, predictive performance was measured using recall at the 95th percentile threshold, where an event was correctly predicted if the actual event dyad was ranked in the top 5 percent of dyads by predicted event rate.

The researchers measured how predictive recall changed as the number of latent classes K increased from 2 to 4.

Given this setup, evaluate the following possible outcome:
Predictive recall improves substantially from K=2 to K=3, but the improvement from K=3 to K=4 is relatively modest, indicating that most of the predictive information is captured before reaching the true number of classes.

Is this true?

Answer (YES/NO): NO